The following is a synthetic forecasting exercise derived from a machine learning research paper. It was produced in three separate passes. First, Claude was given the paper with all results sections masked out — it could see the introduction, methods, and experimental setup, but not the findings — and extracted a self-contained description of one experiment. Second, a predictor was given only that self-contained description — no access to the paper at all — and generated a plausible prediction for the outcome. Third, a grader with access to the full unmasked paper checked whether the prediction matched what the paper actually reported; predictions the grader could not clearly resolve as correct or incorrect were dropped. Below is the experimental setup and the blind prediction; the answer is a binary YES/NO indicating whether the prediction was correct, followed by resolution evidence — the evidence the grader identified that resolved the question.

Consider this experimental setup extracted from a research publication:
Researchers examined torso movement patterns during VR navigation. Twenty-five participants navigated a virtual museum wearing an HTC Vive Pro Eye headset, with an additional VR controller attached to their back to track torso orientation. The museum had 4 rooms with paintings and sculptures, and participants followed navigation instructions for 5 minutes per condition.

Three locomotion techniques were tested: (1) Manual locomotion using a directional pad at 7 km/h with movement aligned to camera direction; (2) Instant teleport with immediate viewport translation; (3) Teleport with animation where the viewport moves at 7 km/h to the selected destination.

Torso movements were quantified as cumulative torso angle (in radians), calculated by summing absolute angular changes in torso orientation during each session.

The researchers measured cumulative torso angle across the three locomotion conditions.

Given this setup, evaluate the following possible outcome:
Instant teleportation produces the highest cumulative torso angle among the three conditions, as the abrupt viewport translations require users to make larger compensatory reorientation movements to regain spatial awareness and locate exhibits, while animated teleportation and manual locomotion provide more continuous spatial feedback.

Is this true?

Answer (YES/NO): YES